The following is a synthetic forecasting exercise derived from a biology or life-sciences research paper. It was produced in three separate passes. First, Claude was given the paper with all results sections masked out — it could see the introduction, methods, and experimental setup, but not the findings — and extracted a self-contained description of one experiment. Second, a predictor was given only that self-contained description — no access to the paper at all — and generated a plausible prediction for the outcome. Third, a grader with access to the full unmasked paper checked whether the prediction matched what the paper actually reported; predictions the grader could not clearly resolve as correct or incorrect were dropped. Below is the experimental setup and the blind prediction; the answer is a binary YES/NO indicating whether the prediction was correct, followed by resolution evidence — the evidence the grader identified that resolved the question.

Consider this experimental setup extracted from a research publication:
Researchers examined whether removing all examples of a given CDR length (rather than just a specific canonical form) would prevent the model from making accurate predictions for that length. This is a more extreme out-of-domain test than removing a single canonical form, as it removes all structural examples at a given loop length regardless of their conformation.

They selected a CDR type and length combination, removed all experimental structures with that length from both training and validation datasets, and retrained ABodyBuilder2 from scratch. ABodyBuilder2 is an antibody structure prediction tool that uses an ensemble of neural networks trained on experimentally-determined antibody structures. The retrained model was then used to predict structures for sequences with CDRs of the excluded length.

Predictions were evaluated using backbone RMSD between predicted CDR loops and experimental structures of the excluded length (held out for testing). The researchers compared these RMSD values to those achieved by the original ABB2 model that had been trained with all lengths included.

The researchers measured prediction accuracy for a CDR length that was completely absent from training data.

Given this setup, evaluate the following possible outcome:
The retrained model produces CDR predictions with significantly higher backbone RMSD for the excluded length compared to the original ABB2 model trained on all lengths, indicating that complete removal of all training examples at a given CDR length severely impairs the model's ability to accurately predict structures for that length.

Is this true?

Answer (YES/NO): YES